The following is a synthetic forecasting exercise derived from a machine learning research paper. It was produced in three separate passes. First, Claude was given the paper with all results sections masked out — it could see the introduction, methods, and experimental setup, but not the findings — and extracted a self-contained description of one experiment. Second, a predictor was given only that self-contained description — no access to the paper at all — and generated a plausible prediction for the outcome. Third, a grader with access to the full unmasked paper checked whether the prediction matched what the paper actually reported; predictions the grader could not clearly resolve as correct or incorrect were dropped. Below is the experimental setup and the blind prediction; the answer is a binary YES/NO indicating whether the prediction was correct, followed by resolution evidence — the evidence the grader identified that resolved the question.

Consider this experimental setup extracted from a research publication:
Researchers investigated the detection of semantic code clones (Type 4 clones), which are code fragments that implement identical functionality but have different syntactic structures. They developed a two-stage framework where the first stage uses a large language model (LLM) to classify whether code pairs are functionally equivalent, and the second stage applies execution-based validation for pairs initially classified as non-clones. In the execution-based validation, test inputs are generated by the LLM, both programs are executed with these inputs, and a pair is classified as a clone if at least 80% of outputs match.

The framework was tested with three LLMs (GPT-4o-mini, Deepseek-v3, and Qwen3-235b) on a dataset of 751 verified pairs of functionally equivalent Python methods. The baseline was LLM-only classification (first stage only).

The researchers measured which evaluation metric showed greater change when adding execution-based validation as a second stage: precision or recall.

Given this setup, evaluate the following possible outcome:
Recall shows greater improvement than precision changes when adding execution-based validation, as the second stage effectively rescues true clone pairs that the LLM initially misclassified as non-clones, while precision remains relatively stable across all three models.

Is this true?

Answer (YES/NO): YES